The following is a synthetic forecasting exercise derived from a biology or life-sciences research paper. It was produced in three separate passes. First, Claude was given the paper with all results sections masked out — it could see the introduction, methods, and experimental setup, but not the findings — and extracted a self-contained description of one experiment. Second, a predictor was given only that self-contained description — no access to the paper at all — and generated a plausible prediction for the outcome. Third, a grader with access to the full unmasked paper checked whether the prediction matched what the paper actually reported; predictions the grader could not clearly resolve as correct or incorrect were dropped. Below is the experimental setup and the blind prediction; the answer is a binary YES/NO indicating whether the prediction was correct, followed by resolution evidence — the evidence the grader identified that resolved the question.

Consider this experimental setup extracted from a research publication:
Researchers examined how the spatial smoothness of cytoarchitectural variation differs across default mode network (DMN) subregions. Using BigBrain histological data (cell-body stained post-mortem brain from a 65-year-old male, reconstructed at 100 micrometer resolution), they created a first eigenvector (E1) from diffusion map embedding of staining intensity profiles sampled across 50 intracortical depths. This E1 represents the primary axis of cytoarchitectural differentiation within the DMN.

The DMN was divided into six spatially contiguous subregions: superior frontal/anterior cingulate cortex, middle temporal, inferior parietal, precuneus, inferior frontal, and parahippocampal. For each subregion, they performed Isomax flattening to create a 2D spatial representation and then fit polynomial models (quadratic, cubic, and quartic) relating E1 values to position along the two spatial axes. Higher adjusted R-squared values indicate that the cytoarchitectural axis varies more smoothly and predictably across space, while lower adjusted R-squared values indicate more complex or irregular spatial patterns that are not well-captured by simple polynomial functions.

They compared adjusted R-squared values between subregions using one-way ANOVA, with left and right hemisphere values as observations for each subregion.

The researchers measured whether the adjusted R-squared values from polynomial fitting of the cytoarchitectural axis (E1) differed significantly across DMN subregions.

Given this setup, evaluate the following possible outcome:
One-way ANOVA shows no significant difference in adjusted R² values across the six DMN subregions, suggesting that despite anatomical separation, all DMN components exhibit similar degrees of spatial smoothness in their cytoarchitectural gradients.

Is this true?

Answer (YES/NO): NO